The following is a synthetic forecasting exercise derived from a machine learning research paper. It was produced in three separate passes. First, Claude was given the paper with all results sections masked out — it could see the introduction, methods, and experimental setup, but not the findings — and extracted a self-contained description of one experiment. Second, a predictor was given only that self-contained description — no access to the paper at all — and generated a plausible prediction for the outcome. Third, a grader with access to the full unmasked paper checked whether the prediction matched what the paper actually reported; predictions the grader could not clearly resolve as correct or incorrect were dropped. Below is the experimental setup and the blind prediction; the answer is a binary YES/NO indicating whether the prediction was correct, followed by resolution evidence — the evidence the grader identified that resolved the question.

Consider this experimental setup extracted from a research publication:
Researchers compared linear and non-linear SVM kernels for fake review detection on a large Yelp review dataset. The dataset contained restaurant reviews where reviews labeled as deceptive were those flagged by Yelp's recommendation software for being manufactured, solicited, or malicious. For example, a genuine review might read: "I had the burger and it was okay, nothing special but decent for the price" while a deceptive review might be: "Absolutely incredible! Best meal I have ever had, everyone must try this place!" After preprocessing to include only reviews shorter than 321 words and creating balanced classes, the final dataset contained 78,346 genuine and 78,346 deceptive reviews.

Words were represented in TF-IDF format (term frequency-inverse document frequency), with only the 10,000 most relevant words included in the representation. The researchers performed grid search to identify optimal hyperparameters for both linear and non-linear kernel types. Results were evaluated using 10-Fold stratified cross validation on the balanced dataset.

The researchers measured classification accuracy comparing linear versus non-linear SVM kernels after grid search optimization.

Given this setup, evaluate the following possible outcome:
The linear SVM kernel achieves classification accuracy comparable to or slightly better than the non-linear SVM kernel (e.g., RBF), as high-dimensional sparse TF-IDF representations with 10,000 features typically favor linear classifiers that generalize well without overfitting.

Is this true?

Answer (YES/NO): YES